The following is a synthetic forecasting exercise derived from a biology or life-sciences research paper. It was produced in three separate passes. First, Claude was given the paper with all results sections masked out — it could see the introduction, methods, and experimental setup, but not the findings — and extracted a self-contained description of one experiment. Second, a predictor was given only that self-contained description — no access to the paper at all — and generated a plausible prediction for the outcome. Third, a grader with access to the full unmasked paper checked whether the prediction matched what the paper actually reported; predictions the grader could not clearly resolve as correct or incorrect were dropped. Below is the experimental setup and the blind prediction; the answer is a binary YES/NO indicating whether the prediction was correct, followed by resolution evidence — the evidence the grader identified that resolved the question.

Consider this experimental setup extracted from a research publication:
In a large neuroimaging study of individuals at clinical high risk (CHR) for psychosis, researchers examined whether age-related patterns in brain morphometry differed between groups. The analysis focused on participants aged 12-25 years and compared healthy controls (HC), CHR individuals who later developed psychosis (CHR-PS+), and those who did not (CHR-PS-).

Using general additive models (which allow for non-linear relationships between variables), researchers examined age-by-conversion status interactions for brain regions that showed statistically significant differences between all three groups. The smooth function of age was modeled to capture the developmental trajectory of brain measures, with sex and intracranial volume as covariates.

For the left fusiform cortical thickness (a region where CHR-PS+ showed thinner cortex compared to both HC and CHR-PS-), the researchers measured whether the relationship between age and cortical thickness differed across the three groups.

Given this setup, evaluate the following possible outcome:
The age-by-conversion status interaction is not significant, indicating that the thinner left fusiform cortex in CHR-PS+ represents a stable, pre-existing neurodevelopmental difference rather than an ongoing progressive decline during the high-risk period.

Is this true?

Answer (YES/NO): NO